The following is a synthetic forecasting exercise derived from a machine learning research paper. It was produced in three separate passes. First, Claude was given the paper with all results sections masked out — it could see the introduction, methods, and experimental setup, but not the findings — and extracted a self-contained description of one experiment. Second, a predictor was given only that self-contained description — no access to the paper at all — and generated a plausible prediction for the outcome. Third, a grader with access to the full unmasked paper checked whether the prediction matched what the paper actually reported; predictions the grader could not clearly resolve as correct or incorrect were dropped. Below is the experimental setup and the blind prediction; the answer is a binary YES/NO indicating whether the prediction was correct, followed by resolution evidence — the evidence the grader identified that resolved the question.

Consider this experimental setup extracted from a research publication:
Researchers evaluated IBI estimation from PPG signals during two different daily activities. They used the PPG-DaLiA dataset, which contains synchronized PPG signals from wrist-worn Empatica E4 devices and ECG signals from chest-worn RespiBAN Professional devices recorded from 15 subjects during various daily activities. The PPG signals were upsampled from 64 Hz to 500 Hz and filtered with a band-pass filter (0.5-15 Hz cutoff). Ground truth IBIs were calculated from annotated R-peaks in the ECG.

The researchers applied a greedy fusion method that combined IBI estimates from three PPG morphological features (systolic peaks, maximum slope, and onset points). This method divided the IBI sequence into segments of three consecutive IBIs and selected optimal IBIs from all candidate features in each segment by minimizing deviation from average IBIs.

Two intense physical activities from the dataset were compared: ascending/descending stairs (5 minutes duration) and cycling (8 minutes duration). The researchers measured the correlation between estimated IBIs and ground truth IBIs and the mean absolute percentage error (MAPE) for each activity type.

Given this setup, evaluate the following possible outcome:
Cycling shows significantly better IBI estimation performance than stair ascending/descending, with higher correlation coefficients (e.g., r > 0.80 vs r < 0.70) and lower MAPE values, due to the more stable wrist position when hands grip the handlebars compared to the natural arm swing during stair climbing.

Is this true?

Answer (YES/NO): NO